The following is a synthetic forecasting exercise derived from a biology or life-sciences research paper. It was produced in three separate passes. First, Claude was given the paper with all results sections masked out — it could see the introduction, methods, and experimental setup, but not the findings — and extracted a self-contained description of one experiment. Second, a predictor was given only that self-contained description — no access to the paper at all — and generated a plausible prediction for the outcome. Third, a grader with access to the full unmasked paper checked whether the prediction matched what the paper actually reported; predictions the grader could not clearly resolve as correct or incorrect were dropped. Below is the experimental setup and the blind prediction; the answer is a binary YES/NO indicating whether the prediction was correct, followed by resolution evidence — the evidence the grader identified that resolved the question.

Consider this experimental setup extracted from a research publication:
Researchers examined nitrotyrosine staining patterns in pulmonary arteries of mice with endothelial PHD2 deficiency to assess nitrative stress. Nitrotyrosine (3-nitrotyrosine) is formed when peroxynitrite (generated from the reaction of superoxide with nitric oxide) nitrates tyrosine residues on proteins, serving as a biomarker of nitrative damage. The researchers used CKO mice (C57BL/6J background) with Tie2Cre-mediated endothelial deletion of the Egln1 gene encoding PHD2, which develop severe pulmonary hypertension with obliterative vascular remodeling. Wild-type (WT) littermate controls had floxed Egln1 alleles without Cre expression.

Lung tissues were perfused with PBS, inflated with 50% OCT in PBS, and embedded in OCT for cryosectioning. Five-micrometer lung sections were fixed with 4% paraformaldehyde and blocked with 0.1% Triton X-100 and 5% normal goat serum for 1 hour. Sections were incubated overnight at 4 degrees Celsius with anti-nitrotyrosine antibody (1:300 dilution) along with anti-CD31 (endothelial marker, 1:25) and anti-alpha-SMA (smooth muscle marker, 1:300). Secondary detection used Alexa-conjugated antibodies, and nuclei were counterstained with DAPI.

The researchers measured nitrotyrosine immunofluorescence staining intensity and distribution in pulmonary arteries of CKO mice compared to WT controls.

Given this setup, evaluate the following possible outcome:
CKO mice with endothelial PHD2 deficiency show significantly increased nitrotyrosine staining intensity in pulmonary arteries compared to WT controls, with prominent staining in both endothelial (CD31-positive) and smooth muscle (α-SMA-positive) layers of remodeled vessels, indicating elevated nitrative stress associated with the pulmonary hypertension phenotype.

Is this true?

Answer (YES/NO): NO